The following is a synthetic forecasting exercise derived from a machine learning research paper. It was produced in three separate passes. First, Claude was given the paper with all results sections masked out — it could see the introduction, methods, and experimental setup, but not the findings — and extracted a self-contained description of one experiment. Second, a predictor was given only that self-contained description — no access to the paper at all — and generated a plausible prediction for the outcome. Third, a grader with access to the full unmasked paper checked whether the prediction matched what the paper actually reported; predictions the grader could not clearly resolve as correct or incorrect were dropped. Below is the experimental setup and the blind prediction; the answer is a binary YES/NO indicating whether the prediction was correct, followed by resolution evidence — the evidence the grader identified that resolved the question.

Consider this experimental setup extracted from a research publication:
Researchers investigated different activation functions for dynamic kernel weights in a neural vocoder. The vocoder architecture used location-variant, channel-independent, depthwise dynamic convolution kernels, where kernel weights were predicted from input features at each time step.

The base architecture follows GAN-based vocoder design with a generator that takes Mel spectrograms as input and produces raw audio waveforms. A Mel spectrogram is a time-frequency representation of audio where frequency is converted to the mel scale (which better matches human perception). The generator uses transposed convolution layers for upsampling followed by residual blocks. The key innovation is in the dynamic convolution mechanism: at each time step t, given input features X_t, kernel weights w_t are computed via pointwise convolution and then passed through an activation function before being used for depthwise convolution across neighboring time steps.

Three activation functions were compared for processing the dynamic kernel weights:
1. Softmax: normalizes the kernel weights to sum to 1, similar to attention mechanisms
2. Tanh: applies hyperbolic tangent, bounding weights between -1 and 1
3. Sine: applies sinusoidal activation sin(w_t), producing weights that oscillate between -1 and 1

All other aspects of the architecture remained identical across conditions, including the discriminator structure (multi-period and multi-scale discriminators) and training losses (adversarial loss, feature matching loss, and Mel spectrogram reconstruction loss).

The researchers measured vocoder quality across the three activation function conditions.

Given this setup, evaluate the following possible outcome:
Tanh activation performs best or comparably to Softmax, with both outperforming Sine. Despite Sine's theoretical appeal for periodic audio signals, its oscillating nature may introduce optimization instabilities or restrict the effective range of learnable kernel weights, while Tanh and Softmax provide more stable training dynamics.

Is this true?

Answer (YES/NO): NO